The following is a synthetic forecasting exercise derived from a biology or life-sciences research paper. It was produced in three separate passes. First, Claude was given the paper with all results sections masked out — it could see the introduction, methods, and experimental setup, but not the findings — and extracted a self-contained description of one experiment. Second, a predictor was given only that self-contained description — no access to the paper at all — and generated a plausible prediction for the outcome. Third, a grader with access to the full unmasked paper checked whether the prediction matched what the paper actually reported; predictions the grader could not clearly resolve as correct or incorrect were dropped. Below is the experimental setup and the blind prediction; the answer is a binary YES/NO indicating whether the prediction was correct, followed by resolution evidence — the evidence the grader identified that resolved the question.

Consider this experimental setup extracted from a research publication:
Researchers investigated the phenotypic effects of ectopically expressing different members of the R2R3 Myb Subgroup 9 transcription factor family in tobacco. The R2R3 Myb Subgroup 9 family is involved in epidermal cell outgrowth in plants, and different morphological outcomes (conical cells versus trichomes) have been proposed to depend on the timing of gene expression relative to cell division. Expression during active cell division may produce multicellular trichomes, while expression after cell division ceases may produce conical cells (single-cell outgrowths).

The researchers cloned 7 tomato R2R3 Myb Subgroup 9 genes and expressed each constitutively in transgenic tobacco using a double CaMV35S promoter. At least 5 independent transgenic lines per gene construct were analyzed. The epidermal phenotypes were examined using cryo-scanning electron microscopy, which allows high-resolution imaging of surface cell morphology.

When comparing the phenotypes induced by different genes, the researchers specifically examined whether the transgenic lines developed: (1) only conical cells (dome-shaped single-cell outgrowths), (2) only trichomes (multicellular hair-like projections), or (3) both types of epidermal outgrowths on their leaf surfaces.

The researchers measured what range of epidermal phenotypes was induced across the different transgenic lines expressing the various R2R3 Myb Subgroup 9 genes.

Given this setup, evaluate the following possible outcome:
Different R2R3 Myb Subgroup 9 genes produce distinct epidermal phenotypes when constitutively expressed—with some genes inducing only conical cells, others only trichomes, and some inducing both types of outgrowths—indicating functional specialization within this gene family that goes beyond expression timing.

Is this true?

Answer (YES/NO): NO